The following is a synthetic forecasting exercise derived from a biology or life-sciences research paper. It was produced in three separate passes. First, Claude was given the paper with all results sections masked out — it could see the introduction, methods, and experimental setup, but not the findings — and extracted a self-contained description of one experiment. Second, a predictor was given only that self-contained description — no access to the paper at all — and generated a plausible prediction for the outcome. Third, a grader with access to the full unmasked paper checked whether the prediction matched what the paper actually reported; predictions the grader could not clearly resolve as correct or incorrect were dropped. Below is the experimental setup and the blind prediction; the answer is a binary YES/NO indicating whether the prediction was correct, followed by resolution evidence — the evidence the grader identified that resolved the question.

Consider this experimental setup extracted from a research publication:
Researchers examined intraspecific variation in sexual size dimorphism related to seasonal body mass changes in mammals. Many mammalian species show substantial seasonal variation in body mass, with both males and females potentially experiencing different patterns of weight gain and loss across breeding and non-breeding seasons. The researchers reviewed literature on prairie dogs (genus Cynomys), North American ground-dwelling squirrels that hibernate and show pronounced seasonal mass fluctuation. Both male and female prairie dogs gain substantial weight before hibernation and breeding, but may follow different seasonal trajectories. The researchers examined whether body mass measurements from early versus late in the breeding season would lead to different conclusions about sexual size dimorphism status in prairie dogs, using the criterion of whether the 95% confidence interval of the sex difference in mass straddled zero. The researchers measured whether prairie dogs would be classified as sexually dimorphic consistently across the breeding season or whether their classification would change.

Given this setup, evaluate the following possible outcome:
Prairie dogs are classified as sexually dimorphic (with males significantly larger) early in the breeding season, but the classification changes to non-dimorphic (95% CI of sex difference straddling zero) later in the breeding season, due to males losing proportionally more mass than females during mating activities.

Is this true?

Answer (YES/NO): YES